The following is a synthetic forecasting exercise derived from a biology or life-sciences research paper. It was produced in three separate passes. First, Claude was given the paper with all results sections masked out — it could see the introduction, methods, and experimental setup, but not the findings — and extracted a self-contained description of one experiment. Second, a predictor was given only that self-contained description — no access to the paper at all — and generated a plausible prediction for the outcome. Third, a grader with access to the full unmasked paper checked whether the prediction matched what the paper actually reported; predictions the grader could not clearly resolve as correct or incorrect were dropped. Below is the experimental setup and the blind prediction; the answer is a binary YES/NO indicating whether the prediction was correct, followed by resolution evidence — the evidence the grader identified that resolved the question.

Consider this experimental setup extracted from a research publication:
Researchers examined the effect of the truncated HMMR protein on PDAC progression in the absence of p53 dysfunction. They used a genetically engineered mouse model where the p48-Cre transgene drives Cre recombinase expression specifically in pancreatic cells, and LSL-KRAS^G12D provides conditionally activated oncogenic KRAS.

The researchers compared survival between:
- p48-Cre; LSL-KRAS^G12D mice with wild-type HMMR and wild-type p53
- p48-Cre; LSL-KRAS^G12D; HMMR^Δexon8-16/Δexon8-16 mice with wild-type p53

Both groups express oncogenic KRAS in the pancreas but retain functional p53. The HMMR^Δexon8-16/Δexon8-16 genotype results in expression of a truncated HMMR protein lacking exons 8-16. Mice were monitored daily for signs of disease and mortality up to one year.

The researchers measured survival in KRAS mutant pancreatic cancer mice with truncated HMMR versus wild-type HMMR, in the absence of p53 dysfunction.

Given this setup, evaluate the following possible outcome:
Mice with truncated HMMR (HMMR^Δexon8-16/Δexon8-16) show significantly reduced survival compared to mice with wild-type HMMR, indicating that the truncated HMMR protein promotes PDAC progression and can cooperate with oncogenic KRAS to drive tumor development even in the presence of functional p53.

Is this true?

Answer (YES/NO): NO